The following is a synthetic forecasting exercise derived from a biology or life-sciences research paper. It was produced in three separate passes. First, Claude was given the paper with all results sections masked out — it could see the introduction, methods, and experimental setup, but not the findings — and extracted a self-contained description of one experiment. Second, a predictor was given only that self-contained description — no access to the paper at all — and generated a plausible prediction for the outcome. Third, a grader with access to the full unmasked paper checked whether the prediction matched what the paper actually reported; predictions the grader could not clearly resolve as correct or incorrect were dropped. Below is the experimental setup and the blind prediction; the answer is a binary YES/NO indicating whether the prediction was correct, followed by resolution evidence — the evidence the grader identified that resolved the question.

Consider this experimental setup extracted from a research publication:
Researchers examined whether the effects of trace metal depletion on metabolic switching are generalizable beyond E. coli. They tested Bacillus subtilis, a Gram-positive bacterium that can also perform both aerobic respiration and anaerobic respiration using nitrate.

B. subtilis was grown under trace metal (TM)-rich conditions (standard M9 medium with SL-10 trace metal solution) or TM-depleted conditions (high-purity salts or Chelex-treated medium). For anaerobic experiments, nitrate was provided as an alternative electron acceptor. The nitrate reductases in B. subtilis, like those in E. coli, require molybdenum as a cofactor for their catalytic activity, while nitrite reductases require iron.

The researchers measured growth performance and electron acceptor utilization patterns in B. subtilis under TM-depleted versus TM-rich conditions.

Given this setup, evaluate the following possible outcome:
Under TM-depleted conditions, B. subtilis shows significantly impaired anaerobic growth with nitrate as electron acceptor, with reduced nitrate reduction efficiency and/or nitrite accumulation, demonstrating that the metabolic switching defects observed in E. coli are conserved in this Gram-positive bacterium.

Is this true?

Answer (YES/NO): YES